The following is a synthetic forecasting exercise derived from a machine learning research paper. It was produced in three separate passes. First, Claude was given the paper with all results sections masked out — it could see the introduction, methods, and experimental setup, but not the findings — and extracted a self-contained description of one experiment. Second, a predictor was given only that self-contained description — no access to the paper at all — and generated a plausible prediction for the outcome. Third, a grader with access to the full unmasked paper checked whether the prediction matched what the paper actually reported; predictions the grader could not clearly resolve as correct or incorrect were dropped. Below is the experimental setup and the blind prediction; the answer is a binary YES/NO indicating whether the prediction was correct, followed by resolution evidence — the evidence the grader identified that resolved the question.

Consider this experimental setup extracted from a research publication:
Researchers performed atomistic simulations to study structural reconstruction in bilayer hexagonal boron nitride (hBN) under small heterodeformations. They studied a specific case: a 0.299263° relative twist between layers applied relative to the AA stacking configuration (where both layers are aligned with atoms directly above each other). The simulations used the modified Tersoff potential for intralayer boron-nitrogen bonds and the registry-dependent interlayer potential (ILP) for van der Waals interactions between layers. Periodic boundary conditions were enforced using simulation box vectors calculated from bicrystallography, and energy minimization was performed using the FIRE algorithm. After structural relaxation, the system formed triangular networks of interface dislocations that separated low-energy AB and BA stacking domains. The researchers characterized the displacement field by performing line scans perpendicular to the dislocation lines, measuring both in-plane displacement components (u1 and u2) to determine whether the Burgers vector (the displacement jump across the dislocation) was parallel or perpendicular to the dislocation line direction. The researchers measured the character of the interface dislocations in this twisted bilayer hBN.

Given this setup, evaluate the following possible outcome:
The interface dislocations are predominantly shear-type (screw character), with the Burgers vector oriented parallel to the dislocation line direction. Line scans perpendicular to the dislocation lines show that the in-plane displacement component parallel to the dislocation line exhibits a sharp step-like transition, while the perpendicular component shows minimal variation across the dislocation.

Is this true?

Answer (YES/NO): YES